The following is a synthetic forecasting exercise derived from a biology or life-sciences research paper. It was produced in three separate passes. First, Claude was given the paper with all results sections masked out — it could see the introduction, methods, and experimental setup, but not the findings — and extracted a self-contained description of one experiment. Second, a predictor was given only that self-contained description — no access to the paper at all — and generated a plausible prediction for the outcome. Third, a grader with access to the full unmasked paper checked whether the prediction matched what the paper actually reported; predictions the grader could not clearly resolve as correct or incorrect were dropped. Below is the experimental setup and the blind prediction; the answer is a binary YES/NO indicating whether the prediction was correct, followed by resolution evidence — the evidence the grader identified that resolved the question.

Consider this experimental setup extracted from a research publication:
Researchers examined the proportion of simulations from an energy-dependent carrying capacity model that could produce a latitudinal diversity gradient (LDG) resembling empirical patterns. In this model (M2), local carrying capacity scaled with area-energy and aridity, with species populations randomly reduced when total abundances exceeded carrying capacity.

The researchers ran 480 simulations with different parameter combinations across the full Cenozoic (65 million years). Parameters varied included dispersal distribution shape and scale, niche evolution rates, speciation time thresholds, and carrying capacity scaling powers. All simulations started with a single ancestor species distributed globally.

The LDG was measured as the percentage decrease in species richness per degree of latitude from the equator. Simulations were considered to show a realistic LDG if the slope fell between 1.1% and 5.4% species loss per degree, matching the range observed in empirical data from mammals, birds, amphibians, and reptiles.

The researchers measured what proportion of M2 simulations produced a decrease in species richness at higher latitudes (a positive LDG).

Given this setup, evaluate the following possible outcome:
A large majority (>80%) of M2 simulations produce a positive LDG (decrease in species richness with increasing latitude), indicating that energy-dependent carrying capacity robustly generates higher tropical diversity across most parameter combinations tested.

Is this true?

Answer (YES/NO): NO